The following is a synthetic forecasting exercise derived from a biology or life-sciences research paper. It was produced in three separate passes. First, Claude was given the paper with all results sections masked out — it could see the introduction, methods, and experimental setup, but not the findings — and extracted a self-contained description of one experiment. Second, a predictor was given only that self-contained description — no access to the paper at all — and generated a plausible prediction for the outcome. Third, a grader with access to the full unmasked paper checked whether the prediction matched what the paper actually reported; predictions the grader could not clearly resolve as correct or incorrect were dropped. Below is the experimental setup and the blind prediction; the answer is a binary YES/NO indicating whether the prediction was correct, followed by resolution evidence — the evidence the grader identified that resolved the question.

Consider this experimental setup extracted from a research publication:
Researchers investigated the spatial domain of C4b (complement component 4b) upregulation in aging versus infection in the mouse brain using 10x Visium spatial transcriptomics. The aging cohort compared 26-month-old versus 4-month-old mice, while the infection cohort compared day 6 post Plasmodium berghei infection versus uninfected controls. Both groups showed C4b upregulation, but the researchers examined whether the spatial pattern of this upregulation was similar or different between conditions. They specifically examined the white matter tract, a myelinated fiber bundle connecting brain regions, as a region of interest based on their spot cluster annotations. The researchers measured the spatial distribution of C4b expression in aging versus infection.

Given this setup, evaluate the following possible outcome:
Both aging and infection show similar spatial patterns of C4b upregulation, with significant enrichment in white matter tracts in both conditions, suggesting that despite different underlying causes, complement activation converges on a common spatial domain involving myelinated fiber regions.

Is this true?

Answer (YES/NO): NO